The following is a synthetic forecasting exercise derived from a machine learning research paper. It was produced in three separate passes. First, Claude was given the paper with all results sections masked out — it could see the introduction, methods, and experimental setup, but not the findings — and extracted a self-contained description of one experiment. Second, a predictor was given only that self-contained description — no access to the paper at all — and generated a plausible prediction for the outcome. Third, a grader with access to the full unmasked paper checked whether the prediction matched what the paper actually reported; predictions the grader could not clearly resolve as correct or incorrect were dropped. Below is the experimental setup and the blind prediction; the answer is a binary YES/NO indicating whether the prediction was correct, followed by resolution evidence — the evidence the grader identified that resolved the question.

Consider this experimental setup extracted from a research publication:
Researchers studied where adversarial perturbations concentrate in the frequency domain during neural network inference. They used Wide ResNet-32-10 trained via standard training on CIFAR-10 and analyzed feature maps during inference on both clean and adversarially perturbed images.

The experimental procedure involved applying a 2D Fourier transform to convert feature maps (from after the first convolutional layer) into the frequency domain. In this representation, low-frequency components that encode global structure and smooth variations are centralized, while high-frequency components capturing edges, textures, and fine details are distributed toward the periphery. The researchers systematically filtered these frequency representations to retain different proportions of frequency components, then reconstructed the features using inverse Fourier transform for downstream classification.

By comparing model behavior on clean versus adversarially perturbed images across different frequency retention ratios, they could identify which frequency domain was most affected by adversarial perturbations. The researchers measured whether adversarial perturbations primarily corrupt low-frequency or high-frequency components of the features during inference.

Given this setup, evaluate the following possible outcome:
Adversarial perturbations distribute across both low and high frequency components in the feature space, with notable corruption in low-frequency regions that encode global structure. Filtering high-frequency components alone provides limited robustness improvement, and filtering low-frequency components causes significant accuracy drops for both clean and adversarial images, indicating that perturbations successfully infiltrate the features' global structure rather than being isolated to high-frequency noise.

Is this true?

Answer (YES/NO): NO